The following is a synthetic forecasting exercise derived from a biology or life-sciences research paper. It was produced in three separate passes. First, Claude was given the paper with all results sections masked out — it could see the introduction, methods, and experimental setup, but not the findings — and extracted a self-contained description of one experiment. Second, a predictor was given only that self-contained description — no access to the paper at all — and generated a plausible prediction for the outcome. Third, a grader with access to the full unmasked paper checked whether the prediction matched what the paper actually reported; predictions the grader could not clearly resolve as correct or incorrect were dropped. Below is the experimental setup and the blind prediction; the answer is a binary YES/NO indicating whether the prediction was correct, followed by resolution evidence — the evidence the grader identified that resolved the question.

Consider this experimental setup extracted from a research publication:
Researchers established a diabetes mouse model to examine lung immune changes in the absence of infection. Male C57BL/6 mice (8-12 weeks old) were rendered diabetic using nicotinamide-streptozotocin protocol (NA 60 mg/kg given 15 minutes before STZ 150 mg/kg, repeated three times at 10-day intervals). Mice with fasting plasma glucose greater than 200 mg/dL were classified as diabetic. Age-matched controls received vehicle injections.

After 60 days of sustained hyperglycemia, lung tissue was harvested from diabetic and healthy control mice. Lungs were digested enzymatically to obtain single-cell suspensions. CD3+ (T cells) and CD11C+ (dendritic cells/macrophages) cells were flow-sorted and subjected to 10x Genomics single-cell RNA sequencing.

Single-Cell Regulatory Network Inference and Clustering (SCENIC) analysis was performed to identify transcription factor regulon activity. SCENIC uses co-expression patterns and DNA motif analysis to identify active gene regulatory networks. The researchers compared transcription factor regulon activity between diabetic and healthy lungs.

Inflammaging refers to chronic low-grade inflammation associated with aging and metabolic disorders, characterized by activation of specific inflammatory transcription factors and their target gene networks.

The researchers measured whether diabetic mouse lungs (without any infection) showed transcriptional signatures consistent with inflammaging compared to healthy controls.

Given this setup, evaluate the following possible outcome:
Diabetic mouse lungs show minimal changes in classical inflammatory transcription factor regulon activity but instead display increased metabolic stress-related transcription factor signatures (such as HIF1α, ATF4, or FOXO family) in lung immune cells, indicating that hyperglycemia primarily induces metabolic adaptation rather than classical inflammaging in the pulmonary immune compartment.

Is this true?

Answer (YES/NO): NO